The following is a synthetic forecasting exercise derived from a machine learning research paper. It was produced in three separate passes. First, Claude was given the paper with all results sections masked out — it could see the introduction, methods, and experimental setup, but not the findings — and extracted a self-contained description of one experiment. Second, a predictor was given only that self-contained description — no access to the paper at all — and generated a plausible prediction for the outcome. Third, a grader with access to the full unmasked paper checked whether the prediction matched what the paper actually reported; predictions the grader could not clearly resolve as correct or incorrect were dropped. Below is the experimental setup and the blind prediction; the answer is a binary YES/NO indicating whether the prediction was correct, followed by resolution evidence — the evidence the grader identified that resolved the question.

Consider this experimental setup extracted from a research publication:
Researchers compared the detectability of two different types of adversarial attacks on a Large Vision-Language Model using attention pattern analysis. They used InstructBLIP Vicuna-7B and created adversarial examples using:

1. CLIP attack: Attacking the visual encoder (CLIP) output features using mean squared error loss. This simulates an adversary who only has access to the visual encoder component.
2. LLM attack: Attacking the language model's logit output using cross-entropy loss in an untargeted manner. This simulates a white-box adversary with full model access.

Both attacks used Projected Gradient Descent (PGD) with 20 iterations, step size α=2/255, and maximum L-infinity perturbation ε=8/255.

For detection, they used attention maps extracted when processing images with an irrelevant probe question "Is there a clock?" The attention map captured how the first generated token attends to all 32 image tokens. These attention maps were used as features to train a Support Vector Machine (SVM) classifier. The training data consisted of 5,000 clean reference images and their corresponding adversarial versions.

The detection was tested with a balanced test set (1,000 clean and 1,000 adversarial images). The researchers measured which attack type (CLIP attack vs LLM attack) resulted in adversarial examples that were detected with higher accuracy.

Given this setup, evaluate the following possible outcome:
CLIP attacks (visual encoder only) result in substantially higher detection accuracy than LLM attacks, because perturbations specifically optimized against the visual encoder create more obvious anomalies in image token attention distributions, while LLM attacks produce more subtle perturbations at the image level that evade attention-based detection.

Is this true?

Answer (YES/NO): NO